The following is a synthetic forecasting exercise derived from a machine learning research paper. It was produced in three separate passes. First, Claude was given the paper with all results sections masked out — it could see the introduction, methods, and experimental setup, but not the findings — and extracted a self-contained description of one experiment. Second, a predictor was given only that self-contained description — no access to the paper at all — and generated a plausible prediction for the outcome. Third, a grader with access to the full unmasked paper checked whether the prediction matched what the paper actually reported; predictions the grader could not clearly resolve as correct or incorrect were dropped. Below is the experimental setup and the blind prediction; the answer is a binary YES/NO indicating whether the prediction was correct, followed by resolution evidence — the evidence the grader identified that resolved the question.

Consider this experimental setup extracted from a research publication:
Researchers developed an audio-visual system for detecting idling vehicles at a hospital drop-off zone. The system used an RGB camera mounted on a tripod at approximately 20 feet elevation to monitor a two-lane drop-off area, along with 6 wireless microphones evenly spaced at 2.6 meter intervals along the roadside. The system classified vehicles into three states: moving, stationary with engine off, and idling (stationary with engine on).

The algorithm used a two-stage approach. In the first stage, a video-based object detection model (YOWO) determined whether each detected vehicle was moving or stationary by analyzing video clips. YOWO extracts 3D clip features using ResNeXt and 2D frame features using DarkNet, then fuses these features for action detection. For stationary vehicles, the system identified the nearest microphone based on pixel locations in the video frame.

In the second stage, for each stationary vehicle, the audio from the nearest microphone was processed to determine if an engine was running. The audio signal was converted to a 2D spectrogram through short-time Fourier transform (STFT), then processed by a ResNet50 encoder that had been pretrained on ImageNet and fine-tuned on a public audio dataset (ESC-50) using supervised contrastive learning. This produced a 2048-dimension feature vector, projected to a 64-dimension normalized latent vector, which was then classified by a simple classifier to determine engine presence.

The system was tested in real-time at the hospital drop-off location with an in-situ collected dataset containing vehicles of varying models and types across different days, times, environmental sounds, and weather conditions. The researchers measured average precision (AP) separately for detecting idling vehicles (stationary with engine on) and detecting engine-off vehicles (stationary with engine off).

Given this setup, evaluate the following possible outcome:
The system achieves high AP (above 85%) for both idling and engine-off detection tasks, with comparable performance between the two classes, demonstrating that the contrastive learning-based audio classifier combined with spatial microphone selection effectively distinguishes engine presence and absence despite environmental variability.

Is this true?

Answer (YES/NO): NO